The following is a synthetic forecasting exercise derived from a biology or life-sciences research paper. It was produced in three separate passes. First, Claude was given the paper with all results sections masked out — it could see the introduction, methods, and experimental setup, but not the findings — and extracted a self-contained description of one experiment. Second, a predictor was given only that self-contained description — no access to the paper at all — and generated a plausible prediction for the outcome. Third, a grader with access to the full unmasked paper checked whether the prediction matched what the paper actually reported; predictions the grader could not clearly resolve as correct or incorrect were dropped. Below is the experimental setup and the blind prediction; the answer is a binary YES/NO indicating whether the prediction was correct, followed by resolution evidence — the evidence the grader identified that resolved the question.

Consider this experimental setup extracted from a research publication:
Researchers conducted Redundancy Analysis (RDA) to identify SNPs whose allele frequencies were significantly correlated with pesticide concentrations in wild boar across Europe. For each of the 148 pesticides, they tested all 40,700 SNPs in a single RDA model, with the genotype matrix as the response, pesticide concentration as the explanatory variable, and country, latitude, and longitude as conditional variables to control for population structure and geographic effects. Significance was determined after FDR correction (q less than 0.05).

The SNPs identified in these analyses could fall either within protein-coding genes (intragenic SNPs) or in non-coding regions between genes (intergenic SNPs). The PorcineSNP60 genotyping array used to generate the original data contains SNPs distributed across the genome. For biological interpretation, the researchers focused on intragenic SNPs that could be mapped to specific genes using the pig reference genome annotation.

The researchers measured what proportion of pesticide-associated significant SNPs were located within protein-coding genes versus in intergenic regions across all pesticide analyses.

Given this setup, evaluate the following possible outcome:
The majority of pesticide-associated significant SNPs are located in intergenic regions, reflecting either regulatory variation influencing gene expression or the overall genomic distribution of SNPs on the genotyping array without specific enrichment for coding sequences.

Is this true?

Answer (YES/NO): YES